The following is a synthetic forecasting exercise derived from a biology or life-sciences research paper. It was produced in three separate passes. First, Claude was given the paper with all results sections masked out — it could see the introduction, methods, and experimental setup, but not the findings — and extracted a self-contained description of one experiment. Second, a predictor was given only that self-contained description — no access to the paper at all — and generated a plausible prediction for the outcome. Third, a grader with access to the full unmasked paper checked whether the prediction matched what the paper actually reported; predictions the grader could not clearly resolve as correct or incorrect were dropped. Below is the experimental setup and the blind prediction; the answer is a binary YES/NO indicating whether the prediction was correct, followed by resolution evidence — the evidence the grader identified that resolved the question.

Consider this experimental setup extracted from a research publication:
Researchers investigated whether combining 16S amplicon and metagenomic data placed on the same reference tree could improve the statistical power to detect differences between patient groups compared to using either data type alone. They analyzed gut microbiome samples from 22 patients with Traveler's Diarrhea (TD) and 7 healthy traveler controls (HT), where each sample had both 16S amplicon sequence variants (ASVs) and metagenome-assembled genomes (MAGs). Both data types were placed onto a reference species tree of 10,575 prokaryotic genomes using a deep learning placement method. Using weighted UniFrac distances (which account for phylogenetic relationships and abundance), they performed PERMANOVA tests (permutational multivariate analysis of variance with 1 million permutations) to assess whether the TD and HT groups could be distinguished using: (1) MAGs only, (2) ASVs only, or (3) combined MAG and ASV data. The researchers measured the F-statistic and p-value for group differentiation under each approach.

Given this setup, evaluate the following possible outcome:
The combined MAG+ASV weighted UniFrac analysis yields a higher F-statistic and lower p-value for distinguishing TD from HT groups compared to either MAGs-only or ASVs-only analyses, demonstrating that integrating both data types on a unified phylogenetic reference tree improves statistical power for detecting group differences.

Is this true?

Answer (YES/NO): YES